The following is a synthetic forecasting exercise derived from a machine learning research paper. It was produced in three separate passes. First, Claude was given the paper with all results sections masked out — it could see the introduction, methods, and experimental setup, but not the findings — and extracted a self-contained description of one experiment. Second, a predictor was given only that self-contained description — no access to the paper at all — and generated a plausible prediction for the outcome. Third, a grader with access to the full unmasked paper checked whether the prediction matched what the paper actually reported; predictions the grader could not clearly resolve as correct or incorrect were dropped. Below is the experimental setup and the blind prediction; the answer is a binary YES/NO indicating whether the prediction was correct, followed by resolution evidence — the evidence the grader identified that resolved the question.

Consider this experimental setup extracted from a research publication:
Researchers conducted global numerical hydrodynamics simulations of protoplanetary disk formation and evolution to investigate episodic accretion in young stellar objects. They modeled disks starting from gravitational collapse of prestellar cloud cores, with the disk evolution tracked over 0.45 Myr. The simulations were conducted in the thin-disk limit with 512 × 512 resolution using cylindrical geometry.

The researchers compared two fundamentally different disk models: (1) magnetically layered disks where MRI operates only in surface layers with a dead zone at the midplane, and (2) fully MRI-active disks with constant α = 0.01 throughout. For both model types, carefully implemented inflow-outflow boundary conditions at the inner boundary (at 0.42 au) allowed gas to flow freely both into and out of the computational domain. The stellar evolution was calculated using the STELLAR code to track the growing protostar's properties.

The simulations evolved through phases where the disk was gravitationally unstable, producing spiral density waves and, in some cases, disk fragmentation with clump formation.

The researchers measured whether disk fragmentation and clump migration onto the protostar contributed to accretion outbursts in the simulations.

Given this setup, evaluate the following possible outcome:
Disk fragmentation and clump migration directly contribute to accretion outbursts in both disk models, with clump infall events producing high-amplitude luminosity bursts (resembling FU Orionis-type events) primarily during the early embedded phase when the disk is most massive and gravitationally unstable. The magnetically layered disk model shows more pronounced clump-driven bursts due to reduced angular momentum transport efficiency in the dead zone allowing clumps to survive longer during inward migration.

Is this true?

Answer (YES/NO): NO